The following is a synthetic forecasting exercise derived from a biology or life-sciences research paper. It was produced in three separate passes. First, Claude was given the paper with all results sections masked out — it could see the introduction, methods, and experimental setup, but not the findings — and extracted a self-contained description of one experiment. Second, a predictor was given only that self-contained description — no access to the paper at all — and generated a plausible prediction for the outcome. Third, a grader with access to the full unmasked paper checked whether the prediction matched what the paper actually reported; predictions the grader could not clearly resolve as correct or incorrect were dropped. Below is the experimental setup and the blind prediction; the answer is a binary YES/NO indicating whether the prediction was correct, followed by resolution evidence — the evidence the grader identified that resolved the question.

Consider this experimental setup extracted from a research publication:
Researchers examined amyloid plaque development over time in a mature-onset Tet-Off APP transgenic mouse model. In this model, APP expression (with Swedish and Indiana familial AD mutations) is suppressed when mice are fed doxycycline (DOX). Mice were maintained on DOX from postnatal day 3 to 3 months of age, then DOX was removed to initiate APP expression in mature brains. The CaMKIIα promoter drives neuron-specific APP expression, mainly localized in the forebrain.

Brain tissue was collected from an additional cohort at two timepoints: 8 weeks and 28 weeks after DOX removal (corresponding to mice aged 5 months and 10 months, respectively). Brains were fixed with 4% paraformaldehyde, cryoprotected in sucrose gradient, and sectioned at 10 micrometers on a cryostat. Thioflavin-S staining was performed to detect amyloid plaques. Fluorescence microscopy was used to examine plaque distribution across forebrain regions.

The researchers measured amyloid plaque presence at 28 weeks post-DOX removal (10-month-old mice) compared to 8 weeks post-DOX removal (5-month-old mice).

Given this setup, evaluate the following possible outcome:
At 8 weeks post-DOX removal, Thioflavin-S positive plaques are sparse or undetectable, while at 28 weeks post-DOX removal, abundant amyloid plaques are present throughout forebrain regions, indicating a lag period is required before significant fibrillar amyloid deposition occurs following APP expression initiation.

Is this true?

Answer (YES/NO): YES